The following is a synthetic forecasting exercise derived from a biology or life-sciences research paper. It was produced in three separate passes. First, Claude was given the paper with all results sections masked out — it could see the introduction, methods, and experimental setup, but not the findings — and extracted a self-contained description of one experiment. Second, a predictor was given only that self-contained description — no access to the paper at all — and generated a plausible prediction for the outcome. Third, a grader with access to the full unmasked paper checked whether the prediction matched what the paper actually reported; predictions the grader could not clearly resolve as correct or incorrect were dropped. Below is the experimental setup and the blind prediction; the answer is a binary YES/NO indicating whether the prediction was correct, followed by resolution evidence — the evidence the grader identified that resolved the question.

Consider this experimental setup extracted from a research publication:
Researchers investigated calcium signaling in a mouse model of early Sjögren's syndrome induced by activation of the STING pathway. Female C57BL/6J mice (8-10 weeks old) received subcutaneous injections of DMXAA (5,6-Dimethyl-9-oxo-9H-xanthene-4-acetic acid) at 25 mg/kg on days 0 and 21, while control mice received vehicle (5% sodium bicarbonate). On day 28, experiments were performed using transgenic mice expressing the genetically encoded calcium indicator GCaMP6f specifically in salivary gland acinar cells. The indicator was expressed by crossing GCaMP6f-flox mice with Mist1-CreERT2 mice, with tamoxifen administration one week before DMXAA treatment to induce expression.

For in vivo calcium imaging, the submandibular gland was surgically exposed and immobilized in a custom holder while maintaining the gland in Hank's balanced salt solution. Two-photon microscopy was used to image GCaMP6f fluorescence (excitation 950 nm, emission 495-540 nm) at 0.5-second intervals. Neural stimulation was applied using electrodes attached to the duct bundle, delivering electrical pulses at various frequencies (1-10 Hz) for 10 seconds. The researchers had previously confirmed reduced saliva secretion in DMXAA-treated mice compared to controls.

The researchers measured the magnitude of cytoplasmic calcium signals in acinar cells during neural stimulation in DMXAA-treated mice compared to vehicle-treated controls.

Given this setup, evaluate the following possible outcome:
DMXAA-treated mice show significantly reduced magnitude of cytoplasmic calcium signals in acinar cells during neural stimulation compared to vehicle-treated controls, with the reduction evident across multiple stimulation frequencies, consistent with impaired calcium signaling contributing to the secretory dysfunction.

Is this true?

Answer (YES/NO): NO